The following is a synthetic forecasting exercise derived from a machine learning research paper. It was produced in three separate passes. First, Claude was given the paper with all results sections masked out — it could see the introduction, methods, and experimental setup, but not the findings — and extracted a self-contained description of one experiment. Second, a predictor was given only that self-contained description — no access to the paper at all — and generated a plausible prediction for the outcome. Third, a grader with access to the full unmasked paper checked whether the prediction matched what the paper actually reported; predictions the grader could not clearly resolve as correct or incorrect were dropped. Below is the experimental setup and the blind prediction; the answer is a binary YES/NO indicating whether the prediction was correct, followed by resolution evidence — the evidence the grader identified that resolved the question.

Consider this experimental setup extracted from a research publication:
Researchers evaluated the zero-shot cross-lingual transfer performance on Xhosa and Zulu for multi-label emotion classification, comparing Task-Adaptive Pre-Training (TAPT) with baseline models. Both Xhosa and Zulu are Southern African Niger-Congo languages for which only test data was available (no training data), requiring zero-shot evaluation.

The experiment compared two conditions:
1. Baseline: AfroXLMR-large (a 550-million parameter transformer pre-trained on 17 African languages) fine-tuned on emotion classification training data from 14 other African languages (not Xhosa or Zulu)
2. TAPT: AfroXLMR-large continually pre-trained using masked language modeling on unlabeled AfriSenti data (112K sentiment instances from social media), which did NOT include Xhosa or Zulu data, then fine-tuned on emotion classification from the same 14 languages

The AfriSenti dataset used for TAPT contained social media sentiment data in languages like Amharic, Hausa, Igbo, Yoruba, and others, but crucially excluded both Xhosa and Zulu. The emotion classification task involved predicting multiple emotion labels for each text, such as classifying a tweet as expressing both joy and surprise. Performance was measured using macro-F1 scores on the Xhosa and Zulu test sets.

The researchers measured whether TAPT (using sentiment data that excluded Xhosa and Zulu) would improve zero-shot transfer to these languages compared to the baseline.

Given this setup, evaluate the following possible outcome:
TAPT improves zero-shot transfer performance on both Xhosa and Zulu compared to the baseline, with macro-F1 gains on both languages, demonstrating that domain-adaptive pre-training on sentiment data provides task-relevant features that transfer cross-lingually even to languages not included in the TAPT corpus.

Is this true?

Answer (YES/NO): YES